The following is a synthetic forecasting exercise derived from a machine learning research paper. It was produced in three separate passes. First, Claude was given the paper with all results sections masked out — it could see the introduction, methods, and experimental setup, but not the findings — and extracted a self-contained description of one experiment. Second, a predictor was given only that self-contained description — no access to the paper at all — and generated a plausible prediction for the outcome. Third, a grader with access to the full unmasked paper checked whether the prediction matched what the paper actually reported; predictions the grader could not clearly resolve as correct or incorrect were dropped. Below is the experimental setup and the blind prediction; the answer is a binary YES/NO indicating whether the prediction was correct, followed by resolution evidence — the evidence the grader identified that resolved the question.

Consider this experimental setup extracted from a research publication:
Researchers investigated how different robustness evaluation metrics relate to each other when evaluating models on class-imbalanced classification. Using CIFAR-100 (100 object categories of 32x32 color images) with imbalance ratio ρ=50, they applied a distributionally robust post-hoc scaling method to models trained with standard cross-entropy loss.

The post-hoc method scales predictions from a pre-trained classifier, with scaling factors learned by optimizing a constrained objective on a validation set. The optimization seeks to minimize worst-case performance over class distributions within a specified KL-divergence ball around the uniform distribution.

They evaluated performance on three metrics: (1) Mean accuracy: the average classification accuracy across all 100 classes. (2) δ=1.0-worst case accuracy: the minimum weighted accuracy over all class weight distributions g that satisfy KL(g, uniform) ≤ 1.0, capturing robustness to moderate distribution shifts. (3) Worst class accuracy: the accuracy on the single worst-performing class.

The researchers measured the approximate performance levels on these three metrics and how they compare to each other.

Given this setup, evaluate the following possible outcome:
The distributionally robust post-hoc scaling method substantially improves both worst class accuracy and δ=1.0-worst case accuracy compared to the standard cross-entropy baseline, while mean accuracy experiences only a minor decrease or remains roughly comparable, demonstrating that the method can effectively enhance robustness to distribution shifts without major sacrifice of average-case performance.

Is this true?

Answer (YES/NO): NO